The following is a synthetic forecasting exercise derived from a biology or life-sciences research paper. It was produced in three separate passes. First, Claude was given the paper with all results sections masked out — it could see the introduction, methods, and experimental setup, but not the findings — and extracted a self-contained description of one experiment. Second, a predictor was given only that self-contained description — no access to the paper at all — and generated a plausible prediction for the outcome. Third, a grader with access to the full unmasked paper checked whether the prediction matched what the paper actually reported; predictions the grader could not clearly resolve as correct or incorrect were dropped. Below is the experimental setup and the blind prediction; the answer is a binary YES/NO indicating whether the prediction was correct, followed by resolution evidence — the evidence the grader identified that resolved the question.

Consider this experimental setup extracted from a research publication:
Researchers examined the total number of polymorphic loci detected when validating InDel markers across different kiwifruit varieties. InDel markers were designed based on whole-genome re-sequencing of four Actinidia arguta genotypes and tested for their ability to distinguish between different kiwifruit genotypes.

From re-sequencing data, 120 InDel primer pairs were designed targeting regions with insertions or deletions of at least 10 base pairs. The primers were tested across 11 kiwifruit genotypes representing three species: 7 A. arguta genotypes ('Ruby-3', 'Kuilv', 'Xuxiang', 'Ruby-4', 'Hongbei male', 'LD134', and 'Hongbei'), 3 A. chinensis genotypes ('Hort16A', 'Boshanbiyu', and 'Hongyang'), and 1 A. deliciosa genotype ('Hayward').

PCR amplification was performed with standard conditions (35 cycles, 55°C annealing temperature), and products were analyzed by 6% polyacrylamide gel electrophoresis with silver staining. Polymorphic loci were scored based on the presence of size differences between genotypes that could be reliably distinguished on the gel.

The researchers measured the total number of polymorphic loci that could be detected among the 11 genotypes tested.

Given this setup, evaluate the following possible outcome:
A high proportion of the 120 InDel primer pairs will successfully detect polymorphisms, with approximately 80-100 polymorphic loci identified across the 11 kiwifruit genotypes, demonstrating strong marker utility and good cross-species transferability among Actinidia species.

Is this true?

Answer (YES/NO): NO